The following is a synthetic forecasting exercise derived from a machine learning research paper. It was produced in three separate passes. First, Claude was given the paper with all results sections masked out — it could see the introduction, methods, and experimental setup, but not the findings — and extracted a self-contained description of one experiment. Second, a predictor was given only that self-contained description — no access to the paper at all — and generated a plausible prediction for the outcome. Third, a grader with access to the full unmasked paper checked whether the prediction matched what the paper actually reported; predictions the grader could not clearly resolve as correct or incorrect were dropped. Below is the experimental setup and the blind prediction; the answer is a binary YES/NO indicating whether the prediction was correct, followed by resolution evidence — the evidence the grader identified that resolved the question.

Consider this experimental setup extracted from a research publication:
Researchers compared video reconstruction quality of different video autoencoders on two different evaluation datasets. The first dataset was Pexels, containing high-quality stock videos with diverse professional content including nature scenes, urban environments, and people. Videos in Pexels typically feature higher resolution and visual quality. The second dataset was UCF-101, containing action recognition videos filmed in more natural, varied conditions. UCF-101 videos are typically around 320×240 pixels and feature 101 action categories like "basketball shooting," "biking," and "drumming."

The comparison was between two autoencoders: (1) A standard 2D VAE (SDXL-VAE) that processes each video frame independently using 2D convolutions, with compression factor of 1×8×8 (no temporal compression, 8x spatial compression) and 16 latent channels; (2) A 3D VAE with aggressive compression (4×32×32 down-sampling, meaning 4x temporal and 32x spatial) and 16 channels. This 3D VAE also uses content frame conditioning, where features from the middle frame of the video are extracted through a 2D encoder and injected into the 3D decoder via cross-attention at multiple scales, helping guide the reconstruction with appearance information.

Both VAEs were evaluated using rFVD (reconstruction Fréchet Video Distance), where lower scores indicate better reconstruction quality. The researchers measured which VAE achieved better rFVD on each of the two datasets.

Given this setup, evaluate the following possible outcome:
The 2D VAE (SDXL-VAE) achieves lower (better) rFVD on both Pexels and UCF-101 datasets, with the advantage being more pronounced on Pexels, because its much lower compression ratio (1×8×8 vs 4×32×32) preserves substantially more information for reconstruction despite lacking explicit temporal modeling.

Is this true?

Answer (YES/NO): NO